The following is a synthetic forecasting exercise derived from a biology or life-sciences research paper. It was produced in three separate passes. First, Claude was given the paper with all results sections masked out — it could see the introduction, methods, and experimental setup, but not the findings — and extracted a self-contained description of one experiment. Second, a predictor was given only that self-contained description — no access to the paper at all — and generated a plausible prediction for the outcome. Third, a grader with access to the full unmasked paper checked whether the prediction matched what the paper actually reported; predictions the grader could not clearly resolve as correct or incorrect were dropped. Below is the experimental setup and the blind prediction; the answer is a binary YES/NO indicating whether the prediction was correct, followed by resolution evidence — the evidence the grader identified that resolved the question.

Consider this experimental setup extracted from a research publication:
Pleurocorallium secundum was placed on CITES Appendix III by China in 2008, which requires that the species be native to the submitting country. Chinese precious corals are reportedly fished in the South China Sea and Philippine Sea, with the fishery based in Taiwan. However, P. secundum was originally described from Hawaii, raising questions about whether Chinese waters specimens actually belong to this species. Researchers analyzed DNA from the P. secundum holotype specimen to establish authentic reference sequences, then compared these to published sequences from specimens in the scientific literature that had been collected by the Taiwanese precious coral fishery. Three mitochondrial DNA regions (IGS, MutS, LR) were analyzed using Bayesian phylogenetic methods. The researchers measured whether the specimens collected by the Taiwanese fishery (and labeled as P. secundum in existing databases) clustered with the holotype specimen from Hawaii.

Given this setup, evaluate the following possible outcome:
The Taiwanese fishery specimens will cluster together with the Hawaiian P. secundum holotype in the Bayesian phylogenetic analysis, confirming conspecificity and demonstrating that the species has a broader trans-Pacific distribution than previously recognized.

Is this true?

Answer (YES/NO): YES